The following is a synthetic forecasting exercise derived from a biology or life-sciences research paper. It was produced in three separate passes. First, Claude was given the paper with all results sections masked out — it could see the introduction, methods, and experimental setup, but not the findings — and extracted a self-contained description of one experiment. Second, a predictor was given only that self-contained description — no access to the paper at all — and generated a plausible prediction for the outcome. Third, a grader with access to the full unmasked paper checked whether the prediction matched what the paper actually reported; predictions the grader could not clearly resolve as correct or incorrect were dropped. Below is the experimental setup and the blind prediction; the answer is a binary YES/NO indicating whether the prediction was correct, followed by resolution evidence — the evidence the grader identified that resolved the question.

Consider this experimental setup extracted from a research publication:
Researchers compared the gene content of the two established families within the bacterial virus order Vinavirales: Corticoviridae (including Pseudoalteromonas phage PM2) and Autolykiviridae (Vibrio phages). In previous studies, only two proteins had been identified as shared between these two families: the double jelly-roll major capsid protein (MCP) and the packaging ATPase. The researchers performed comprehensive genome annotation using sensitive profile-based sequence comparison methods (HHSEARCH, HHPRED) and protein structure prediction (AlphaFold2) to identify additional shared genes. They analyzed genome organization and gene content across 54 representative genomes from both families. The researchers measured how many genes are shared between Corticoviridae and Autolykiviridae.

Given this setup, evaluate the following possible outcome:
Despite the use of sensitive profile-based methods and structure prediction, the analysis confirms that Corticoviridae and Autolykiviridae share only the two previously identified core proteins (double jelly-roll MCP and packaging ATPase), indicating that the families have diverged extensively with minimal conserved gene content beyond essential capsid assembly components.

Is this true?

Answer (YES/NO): NO